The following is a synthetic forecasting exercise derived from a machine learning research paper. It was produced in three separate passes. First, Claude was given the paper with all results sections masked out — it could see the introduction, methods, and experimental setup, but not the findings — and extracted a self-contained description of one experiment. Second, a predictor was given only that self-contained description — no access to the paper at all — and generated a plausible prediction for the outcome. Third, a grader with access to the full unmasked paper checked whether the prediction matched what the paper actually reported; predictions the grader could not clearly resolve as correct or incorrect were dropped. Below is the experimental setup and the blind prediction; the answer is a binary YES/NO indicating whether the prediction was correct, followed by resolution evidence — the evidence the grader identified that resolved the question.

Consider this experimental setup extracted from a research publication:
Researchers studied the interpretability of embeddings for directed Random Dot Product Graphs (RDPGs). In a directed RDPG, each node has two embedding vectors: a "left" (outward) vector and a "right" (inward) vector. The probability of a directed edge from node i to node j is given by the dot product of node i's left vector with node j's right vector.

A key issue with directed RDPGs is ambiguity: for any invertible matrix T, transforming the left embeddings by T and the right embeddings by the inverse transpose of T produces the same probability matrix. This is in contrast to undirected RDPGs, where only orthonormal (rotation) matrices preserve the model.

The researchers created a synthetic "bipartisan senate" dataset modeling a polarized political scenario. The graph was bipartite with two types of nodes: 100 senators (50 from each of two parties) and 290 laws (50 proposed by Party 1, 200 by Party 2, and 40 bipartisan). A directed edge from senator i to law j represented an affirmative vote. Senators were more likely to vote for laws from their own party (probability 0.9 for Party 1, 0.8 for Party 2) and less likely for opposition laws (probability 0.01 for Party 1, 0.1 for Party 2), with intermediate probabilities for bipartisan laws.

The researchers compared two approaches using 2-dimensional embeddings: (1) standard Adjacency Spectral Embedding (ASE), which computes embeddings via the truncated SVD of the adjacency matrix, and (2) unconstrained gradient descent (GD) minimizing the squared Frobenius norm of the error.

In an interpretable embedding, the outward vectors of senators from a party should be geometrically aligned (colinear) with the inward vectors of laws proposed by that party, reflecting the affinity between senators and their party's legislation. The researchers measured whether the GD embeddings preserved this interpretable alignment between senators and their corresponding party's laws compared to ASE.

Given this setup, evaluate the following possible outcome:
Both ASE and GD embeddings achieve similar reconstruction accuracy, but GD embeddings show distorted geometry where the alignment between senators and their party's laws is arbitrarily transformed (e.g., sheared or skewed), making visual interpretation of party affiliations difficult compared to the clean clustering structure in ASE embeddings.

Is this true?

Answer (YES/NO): NO